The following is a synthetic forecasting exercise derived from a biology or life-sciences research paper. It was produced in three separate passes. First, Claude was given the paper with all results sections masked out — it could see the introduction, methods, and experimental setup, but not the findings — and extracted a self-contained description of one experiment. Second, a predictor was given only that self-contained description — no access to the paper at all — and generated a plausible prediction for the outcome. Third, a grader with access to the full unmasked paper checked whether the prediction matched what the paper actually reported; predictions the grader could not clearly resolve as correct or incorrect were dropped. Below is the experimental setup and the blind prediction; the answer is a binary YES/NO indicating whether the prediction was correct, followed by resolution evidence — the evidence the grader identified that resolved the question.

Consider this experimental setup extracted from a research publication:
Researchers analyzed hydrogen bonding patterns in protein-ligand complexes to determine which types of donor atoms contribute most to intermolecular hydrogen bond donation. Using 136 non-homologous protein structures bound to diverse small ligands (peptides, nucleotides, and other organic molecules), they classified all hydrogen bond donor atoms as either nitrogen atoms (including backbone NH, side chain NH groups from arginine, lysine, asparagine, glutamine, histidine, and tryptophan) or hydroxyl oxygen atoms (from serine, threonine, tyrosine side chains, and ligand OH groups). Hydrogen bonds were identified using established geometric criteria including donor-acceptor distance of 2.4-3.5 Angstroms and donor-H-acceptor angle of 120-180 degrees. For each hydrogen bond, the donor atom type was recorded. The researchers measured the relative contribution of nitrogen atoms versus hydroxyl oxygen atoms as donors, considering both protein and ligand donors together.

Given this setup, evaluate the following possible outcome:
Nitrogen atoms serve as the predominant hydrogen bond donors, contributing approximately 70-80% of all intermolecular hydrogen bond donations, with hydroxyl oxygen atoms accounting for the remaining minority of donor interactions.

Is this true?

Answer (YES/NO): YES